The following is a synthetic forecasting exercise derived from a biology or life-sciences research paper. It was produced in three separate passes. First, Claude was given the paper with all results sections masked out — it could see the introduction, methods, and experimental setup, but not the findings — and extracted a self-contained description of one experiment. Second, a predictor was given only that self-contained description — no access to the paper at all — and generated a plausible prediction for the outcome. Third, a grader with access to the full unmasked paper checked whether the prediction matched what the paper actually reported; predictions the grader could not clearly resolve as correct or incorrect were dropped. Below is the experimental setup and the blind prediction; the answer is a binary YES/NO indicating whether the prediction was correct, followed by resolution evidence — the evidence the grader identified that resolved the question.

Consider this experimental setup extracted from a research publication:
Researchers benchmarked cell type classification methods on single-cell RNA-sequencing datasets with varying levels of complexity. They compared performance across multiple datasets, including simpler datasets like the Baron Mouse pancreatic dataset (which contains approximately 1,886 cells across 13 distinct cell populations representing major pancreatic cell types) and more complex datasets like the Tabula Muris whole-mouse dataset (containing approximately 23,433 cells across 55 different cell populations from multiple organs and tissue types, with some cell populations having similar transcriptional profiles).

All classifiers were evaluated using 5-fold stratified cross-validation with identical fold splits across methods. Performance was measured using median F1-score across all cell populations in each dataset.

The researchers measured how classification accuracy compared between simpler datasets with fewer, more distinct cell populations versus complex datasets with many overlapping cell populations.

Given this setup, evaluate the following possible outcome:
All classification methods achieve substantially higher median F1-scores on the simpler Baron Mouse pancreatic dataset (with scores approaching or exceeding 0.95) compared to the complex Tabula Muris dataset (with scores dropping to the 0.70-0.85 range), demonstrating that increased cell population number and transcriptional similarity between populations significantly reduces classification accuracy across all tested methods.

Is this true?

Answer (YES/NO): NO